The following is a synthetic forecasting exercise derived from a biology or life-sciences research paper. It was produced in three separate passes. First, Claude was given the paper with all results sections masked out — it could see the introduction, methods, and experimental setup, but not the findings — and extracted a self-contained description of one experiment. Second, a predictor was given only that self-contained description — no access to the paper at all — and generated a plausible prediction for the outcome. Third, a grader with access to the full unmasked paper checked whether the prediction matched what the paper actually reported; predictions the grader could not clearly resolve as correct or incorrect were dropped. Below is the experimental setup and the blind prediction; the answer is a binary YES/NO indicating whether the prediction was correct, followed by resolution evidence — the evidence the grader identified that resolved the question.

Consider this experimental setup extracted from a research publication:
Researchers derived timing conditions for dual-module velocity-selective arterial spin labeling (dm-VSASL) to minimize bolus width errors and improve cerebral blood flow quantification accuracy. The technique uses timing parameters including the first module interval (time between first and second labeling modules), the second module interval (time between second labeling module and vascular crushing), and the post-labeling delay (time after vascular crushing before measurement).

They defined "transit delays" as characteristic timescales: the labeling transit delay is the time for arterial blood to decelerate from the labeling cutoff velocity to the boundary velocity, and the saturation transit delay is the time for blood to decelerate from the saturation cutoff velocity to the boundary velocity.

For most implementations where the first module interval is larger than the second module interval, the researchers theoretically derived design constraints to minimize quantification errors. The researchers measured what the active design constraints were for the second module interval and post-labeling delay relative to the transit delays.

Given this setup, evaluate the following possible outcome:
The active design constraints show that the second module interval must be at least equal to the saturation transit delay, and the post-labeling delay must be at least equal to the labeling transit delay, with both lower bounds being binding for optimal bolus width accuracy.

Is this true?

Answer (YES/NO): NO